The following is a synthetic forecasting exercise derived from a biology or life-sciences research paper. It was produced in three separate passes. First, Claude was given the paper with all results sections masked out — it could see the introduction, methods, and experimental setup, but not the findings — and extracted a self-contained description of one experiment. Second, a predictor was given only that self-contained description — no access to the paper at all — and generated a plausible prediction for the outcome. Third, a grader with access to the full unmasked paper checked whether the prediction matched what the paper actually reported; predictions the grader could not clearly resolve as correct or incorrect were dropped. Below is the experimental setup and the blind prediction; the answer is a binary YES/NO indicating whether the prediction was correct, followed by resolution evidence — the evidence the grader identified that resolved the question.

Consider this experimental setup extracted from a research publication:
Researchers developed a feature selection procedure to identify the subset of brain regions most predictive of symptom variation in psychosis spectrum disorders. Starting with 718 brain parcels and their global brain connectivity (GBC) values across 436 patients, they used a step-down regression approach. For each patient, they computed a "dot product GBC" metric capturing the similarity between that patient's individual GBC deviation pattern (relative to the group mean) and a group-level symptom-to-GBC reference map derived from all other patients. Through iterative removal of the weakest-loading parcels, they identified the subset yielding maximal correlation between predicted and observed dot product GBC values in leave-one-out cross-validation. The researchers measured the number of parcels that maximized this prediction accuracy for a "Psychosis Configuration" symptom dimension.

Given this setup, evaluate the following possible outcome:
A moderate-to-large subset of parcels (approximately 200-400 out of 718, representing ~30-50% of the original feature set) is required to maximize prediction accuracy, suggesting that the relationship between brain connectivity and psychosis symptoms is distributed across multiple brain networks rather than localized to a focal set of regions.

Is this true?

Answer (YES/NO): NO